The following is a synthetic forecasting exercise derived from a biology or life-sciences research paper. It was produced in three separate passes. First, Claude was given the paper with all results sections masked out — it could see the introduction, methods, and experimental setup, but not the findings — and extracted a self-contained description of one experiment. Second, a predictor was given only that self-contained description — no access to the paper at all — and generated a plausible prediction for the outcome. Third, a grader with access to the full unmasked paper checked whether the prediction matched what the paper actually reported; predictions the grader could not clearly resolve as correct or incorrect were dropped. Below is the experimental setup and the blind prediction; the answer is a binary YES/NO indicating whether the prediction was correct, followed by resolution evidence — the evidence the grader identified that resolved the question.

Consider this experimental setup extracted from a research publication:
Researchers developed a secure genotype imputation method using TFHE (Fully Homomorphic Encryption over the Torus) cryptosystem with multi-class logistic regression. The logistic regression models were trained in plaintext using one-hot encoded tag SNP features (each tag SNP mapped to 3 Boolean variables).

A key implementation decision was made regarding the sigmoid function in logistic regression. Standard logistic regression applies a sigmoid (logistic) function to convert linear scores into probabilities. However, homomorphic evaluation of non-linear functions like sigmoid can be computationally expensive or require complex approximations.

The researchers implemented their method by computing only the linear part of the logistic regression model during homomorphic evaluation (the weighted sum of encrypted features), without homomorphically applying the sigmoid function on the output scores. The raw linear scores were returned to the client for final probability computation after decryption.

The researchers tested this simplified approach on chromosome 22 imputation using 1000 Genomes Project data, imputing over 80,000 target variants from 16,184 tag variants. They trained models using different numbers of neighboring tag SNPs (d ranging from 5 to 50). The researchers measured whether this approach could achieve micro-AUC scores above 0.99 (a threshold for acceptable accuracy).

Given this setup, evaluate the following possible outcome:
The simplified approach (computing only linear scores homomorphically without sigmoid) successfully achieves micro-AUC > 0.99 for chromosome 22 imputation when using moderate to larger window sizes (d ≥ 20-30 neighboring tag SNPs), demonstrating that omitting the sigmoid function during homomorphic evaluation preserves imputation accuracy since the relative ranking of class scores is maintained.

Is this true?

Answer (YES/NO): NO